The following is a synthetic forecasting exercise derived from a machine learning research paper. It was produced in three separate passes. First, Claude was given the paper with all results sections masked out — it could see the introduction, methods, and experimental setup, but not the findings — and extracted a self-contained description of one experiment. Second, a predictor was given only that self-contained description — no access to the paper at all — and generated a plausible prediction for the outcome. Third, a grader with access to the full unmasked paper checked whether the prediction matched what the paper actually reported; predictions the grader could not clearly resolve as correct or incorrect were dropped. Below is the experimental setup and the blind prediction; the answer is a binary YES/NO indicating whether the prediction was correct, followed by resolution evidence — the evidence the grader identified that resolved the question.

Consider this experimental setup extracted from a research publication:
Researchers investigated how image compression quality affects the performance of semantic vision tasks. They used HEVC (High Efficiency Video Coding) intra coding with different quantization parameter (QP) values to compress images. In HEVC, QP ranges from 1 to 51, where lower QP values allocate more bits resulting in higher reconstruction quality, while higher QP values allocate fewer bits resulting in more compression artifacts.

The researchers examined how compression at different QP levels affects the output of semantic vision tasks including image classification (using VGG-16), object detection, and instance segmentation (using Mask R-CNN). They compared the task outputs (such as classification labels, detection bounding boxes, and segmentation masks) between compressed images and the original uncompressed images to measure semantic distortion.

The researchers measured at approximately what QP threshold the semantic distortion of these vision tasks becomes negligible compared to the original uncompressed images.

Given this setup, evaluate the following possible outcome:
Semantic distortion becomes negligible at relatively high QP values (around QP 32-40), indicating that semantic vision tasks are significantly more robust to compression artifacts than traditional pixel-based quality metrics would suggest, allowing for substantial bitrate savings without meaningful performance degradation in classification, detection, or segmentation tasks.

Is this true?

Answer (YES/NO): NO